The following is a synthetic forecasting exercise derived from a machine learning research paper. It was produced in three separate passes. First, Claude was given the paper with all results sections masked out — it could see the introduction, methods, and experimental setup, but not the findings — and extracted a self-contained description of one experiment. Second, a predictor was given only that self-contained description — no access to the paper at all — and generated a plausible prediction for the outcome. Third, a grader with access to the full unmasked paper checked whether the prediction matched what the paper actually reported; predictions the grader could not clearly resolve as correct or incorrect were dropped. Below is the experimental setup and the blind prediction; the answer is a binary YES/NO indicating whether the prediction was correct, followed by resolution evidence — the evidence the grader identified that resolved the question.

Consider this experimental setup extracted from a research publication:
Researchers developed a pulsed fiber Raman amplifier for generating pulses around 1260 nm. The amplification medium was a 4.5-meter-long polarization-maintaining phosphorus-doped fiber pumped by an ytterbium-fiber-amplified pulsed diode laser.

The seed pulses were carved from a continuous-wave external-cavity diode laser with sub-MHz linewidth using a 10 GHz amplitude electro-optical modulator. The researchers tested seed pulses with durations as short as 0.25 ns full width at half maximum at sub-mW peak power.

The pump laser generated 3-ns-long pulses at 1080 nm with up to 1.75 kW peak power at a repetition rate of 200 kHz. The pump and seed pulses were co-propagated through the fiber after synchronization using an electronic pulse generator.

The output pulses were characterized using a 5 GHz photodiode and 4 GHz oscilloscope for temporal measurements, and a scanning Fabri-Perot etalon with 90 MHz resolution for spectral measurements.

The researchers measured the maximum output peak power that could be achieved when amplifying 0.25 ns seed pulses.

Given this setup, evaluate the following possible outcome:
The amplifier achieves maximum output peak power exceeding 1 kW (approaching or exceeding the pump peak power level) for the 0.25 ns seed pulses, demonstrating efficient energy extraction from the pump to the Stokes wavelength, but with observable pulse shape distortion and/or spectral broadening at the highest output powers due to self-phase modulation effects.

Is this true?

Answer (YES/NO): YES